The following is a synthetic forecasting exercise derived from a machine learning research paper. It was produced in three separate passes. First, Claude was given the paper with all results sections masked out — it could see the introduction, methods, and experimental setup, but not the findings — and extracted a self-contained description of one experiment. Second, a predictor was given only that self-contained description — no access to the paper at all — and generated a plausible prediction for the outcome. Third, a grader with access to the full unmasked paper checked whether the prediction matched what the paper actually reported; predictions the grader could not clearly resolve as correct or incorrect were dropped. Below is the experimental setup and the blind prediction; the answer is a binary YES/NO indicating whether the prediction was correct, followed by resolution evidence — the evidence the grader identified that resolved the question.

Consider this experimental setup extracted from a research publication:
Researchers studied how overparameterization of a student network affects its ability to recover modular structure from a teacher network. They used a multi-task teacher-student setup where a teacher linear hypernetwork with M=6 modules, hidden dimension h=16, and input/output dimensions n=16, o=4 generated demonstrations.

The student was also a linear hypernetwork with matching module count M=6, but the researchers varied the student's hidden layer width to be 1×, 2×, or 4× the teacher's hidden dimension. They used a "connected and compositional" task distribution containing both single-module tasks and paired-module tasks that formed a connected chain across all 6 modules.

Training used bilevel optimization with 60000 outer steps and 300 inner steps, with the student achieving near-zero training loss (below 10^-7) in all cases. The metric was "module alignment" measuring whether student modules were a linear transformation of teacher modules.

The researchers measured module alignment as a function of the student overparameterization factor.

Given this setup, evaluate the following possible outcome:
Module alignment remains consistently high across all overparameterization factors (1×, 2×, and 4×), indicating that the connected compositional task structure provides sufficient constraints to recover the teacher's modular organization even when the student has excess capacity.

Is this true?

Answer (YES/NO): NO